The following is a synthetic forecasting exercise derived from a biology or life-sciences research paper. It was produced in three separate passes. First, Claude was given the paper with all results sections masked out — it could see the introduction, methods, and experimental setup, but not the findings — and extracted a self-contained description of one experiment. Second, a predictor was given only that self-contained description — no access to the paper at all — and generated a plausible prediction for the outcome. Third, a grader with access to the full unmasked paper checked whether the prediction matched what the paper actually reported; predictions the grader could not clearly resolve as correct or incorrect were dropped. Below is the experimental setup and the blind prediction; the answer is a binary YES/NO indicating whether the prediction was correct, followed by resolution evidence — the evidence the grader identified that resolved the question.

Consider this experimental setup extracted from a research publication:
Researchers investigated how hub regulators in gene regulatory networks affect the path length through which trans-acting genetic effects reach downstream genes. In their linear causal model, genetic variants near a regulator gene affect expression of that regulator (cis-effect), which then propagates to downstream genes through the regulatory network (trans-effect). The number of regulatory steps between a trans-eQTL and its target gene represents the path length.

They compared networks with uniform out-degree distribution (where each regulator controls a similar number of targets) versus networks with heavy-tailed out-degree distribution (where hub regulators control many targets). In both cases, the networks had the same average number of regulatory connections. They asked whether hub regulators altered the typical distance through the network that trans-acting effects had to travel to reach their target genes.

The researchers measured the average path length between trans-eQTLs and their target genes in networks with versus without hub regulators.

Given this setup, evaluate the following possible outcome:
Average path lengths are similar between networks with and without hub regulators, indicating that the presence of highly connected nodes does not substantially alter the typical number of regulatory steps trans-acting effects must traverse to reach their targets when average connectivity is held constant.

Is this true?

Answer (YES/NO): NO